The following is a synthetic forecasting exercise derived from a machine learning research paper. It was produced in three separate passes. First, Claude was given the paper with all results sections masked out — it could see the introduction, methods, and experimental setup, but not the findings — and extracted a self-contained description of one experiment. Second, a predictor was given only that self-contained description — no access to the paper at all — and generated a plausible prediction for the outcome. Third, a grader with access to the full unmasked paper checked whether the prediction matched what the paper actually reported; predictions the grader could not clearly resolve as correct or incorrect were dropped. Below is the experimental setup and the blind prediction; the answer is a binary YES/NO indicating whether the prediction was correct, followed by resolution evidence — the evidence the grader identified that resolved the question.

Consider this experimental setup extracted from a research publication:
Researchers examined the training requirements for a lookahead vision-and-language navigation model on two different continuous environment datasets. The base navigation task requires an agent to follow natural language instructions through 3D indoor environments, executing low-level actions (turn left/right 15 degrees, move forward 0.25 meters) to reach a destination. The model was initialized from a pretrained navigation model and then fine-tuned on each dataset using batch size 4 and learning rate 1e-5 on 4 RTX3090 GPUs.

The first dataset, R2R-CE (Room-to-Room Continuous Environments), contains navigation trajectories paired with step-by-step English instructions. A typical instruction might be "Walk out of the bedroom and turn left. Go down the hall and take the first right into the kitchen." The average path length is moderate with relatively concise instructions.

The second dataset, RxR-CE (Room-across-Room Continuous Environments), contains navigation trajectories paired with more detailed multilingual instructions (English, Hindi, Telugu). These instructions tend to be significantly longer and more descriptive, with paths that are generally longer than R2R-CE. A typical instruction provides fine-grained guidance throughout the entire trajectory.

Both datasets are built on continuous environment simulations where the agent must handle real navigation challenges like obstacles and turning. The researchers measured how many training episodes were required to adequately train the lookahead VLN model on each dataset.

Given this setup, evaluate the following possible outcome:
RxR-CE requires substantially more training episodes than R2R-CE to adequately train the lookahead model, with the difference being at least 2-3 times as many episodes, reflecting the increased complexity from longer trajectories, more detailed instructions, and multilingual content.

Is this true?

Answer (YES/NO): YES